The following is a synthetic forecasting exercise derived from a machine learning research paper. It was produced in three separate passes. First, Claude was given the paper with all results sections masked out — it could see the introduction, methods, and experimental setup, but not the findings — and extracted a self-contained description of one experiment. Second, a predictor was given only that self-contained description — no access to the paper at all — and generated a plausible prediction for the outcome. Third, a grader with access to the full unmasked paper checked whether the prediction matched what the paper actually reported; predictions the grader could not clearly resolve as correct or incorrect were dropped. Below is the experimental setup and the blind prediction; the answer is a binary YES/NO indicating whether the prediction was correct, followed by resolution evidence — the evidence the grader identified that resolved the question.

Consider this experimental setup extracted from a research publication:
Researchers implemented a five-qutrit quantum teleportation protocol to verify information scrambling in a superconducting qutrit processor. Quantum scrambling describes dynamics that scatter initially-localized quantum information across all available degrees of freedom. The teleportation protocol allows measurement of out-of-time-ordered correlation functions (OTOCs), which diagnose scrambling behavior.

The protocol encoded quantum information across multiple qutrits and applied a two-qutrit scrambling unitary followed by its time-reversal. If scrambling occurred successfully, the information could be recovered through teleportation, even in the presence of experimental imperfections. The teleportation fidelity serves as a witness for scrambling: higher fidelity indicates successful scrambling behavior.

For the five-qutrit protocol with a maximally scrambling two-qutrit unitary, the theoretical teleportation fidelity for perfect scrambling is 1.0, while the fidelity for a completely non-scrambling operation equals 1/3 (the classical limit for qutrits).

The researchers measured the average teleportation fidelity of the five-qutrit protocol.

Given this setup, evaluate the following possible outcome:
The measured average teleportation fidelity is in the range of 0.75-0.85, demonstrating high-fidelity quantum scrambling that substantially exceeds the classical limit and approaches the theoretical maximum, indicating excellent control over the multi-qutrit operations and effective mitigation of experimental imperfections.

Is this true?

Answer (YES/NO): NO